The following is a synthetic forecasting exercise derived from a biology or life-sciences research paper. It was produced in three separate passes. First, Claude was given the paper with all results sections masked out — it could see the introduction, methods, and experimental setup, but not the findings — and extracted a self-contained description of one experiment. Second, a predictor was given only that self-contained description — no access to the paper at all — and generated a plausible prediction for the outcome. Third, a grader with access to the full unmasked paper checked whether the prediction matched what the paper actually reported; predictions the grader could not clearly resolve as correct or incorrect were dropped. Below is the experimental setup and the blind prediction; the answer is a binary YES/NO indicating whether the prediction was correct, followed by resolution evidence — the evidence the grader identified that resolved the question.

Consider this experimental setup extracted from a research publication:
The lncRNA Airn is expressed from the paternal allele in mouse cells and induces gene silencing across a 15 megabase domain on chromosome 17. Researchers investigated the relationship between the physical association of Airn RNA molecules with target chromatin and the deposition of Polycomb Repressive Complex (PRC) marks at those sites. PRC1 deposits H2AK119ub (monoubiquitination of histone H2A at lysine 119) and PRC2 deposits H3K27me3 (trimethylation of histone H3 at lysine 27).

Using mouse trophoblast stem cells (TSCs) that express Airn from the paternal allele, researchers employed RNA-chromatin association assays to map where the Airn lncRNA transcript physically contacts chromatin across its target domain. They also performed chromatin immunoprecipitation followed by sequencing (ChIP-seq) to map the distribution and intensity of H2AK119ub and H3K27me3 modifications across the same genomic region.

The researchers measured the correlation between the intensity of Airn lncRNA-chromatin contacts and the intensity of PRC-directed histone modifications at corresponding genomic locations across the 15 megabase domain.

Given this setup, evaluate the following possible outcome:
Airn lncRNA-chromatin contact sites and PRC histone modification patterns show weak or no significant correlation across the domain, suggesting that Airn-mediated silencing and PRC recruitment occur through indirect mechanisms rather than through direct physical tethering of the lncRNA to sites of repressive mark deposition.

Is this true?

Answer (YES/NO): NO